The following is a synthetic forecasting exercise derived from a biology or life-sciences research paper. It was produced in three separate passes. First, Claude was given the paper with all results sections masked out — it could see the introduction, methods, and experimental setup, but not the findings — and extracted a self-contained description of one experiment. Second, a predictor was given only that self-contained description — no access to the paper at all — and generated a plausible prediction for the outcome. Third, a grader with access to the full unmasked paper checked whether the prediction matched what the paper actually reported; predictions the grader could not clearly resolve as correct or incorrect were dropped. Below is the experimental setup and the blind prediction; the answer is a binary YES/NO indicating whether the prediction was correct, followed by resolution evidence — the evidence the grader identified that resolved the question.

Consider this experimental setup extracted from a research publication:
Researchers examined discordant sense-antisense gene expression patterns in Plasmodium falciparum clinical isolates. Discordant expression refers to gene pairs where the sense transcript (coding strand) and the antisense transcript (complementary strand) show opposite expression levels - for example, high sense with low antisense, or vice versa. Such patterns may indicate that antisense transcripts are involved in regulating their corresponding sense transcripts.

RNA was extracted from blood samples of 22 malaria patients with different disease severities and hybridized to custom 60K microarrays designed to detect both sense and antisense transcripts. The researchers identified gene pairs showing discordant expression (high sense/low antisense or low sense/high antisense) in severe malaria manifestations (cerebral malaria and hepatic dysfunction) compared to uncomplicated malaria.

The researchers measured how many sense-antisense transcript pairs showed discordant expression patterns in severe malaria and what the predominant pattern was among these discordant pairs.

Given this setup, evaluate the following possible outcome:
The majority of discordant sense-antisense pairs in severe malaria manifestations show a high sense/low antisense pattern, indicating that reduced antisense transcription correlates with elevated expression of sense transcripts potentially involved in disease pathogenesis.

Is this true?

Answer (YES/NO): YES